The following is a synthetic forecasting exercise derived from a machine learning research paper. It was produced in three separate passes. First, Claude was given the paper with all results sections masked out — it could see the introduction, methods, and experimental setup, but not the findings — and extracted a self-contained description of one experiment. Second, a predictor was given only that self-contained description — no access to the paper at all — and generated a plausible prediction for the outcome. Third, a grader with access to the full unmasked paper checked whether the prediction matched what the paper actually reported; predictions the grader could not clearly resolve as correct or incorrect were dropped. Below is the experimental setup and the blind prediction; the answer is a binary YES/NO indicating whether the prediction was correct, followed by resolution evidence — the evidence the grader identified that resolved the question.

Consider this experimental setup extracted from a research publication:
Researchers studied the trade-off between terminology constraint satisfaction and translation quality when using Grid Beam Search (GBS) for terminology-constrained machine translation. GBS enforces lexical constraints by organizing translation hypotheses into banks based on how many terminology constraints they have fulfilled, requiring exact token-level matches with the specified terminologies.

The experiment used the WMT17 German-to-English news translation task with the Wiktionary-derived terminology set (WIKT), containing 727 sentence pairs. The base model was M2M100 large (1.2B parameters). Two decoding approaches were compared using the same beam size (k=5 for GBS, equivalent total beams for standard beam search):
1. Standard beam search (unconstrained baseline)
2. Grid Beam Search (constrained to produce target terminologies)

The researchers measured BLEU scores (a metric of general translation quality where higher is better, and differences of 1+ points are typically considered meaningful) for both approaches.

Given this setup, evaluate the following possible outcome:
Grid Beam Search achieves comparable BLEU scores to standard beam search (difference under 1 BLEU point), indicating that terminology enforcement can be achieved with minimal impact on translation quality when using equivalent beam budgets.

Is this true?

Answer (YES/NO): NO